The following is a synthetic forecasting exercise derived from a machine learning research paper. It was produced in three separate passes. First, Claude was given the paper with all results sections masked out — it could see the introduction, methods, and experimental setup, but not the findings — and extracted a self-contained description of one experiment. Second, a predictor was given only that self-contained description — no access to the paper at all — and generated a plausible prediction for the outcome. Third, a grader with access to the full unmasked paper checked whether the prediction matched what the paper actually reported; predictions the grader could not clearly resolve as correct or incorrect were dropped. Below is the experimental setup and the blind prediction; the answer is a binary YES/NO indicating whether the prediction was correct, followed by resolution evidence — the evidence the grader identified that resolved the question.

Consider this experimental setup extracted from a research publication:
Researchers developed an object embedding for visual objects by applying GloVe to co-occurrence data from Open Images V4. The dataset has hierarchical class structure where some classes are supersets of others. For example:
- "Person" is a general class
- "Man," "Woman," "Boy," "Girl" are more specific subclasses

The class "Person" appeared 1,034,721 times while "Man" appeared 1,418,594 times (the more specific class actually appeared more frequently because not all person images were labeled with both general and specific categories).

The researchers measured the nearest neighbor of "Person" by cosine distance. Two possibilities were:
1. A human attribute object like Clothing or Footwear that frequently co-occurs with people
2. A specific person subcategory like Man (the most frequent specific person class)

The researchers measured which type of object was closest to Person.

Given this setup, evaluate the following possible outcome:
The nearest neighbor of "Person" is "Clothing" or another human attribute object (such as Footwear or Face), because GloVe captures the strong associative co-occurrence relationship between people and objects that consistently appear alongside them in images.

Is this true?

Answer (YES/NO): YES